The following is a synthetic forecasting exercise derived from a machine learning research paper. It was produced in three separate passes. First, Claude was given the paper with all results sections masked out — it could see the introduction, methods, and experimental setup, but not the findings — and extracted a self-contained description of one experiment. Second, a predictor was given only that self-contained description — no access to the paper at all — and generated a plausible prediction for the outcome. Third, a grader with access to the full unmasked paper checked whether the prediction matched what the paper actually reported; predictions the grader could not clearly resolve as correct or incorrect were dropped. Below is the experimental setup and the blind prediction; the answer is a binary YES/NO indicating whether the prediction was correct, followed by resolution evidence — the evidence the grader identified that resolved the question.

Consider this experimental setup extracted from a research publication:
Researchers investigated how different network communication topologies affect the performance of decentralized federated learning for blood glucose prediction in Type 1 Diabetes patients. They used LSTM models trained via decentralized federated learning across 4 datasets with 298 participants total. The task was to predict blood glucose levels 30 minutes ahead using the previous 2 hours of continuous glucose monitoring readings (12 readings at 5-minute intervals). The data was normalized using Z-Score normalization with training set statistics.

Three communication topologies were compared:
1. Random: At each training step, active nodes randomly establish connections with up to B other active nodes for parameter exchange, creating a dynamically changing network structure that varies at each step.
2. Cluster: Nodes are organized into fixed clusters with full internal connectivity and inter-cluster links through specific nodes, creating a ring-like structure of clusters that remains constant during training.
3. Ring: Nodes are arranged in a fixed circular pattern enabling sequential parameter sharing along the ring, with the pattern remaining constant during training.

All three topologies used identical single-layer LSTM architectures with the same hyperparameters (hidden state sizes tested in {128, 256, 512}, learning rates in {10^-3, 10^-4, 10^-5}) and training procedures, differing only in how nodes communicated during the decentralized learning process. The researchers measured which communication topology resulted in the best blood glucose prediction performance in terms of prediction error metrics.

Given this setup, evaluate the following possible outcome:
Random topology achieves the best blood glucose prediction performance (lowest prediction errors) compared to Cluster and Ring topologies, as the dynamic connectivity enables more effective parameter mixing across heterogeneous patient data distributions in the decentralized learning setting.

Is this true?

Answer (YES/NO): YES